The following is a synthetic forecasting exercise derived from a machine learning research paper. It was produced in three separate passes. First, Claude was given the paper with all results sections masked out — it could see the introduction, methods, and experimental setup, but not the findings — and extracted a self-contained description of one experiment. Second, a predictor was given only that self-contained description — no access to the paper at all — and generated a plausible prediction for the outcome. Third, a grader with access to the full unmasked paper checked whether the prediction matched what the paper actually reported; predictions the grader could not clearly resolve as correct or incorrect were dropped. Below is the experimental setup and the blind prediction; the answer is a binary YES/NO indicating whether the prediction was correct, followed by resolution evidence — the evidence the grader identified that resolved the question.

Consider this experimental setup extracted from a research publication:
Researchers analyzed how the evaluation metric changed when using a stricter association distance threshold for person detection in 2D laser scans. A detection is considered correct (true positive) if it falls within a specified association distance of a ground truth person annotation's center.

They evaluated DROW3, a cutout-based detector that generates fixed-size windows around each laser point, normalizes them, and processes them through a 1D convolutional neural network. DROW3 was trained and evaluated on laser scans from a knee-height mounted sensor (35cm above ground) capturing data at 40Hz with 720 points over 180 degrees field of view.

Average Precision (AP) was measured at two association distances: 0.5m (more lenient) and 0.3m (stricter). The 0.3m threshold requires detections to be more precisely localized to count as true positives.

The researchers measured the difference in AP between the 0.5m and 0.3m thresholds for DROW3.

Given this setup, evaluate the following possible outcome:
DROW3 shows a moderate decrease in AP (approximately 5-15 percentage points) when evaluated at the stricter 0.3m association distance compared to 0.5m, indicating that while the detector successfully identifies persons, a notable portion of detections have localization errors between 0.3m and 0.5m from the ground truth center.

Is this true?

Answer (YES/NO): NO